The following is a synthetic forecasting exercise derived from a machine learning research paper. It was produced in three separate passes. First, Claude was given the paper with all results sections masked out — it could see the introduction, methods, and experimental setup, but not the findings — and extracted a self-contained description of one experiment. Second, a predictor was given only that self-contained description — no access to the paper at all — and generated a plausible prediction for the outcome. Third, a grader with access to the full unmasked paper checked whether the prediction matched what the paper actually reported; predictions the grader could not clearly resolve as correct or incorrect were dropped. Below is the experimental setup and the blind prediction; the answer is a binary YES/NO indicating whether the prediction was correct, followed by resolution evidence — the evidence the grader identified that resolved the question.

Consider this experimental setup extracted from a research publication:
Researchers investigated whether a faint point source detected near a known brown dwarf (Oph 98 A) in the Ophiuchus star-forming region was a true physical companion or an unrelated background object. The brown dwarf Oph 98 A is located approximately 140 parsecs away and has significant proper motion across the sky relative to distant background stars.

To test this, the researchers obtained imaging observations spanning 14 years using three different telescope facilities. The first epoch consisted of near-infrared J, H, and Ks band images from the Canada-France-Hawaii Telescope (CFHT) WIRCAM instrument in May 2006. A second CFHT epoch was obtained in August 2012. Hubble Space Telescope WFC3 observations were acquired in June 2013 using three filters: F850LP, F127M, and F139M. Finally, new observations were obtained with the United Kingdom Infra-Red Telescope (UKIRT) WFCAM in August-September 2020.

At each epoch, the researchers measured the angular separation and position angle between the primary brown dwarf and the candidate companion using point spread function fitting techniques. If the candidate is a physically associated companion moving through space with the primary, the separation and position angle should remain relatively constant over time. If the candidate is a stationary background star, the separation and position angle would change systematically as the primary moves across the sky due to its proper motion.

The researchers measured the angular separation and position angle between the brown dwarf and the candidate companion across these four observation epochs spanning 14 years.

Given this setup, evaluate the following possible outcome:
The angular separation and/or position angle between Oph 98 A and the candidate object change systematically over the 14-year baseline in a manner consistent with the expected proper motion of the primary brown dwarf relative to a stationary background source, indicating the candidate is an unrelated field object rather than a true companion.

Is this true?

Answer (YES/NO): NO